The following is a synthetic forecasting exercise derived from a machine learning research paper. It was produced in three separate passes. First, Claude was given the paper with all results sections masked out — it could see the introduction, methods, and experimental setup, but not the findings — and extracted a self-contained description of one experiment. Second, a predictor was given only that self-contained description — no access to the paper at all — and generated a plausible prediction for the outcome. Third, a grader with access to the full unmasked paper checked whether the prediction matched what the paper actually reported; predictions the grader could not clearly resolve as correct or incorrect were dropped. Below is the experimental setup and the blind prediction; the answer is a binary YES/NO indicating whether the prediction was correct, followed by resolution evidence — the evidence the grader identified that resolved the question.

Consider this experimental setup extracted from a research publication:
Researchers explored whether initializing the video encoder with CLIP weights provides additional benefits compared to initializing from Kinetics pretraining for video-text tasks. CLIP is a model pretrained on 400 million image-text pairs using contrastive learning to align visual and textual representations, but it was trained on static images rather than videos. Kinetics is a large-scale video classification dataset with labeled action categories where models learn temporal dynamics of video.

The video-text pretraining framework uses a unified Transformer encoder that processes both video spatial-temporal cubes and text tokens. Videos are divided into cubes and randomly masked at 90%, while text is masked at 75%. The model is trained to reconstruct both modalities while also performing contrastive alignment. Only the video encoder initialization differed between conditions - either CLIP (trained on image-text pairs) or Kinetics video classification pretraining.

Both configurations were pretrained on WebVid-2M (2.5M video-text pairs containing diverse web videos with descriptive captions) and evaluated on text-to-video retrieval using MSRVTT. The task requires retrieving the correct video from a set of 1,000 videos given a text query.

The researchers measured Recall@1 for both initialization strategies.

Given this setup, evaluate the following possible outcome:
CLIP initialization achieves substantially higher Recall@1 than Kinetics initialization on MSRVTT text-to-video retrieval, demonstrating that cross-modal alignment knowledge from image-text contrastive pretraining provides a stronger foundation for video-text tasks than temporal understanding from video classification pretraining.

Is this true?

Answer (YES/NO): YES